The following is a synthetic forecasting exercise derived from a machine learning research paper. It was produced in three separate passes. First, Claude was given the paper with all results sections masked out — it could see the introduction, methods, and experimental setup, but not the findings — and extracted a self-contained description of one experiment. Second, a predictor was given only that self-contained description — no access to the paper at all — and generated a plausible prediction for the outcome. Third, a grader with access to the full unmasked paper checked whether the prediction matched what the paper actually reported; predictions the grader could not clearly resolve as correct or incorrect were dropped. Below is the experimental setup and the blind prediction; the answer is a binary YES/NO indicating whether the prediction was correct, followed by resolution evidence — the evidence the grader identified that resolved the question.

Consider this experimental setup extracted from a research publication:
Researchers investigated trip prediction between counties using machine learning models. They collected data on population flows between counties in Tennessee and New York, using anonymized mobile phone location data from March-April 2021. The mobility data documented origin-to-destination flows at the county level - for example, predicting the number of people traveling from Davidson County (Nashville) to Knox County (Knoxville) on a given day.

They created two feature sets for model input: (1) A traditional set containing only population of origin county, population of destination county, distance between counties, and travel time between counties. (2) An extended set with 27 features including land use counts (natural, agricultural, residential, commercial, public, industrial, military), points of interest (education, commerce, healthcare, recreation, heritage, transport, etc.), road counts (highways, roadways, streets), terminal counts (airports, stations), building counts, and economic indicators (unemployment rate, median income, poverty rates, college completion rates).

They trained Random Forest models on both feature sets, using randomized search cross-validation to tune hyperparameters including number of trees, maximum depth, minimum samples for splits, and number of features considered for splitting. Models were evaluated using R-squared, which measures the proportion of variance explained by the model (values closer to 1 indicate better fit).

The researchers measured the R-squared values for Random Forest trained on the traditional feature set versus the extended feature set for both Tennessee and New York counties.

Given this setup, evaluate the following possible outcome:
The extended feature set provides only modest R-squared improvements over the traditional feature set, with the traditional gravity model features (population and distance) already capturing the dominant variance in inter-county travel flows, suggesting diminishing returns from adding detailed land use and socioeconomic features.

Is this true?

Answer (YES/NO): YES